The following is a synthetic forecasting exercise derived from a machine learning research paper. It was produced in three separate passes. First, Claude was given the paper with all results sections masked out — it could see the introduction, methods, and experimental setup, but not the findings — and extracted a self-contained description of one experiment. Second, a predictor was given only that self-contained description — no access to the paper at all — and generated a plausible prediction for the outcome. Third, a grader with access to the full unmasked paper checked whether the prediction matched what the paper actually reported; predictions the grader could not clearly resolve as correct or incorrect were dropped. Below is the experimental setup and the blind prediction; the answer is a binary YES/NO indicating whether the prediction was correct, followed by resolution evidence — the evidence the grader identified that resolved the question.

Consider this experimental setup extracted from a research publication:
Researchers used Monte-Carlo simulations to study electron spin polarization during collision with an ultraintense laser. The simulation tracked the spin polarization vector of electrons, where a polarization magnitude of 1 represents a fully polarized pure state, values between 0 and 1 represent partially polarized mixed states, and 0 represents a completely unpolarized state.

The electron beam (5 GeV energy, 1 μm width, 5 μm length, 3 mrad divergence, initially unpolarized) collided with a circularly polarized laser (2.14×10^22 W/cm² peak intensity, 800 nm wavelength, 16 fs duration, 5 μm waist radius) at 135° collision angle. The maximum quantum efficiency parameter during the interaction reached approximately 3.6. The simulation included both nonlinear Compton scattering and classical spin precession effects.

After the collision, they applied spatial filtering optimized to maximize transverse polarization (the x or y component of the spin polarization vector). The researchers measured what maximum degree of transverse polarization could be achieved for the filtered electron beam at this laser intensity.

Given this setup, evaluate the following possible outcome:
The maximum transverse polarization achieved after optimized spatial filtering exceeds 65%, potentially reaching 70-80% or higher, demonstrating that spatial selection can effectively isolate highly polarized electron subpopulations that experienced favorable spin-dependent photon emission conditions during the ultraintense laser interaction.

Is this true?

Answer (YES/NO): NO